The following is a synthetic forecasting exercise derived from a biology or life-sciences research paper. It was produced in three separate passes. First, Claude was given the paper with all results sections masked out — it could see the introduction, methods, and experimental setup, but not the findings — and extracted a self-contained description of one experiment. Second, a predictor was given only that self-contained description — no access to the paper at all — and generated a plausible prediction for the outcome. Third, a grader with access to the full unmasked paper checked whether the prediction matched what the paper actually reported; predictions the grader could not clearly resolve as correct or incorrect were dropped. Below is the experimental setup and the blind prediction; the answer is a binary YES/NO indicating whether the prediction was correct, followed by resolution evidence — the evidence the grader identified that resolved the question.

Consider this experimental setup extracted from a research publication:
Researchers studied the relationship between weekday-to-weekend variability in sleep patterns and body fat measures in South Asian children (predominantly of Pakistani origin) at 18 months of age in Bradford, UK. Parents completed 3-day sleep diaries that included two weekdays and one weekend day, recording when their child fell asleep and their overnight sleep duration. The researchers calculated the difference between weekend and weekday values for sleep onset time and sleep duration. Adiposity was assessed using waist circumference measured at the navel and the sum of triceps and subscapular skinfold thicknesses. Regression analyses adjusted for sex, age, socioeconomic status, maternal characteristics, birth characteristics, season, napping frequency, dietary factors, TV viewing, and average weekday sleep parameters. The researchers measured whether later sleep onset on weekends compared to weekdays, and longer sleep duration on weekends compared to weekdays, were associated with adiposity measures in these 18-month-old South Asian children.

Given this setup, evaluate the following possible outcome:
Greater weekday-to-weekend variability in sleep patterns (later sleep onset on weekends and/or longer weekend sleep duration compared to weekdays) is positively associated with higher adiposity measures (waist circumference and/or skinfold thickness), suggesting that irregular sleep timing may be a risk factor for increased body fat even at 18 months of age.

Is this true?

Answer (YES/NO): YES